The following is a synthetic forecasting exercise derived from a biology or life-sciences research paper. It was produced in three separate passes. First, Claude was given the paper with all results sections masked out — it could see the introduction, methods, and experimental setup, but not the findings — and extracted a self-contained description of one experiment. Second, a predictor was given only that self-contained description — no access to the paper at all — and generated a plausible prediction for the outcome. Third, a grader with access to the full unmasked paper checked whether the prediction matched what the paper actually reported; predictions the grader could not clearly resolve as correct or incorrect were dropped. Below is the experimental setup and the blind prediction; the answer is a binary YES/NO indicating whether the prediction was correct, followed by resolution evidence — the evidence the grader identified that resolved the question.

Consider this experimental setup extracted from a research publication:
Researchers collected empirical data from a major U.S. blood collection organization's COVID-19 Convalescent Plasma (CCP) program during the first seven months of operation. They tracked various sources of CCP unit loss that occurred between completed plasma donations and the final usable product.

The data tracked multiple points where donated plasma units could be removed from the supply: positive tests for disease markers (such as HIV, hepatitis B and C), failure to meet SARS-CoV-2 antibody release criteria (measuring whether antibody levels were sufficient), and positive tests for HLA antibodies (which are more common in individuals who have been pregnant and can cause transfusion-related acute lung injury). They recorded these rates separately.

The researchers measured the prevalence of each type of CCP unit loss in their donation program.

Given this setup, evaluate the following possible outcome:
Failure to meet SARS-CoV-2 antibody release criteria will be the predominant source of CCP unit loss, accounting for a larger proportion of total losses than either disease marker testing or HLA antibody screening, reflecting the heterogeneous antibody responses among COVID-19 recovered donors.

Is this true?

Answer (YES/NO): NO